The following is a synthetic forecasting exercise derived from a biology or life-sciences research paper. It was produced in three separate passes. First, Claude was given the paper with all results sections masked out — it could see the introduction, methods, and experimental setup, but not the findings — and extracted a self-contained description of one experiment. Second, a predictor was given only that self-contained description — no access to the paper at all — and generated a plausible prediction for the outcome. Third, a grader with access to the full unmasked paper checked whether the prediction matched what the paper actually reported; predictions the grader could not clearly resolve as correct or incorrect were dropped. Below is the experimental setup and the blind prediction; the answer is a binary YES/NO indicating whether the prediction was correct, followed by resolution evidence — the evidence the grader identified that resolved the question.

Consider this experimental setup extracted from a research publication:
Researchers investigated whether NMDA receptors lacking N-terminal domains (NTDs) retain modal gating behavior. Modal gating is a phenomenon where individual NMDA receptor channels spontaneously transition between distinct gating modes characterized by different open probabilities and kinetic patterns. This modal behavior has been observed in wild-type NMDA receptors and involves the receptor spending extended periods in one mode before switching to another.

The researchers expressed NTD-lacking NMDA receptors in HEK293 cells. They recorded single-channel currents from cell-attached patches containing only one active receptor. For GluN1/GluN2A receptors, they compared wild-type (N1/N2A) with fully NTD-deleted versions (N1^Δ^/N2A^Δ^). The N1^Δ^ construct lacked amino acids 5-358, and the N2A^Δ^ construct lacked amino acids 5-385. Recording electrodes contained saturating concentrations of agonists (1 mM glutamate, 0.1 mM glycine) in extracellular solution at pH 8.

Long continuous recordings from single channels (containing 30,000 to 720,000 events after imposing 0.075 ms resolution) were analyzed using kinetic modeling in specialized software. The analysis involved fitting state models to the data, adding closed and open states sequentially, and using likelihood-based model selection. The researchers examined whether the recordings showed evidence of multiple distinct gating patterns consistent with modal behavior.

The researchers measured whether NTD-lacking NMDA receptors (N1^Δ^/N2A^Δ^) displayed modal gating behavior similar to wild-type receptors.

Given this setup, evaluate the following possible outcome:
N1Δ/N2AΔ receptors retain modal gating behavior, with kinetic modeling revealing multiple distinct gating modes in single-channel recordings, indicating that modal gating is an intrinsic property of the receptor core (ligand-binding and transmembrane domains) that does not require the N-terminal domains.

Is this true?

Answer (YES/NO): YES